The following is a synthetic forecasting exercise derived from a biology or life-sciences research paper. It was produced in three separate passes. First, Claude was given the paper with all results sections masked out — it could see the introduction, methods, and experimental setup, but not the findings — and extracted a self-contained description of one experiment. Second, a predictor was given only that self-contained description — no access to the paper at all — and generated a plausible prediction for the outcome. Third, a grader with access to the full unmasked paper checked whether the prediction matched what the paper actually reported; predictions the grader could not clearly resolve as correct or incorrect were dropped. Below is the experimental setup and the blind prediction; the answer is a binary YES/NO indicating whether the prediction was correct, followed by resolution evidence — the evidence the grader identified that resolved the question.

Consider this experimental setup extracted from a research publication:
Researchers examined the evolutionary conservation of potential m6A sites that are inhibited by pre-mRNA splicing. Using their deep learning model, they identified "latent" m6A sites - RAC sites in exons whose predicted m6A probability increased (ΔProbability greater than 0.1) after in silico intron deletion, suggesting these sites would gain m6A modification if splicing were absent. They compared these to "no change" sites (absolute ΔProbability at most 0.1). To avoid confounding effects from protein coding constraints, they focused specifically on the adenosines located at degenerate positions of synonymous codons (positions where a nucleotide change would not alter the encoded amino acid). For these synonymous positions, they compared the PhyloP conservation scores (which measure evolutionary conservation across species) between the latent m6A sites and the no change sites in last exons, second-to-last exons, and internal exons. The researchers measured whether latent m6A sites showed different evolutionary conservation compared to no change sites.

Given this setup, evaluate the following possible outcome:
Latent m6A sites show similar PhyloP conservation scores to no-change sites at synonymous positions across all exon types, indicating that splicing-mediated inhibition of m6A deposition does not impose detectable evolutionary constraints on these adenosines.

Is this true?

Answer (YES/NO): NO